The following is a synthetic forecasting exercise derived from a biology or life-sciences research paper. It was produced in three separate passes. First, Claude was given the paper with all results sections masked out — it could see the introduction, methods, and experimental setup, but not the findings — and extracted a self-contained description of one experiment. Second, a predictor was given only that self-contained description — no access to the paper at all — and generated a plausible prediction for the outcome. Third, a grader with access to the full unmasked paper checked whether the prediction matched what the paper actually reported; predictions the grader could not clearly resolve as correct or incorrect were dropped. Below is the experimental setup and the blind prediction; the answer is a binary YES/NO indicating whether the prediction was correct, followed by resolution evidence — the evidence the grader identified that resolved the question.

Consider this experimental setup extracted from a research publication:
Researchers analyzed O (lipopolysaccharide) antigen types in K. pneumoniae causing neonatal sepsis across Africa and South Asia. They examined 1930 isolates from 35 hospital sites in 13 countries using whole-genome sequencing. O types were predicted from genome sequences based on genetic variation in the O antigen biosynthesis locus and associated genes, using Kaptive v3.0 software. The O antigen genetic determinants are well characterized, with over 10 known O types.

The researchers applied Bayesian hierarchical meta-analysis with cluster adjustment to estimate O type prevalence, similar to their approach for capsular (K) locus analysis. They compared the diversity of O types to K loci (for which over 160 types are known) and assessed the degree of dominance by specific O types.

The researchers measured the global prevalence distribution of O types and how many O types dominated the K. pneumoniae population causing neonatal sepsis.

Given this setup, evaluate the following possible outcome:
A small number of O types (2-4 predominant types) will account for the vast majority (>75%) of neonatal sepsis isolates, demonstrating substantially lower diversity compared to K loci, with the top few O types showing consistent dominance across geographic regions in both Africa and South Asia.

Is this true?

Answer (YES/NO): YES